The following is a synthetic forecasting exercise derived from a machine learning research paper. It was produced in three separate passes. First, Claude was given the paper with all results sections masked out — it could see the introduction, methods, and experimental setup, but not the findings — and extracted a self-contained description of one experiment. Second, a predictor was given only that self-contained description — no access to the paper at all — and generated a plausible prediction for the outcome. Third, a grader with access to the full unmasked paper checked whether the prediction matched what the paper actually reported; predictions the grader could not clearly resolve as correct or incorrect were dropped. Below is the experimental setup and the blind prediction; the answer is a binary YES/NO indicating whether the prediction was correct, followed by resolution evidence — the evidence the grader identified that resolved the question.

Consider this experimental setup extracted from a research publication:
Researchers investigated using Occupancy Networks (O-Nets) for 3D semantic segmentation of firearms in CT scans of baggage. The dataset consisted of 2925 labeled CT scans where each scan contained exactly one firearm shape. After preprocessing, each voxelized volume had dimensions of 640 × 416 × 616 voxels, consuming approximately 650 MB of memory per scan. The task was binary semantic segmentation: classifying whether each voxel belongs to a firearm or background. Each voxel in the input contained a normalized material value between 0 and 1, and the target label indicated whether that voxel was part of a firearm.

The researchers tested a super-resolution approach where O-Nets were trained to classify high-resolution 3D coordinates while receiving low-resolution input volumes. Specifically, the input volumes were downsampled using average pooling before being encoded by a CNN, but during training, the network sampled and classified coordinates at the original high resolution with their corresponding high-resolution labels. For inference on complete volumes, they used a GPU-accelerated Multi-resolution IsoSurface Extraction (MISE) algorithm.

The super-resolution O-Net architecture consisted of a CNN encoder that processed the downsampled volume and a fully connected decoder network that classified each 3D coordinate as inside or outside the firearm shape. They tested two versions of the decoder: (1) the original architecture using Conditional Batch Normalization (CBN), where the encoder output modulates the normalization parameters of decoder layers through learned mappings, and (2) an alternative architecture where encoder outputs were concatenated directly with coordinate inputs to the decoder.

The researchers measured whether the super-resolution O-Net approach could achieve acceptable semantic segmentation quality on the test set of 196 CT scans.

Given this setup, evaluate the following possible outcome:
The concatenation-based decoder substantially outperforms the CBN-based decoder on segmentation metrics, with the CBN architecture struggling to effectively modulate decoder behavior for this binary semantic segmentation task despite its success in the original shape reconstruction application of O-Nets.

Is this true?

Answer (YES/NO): NO